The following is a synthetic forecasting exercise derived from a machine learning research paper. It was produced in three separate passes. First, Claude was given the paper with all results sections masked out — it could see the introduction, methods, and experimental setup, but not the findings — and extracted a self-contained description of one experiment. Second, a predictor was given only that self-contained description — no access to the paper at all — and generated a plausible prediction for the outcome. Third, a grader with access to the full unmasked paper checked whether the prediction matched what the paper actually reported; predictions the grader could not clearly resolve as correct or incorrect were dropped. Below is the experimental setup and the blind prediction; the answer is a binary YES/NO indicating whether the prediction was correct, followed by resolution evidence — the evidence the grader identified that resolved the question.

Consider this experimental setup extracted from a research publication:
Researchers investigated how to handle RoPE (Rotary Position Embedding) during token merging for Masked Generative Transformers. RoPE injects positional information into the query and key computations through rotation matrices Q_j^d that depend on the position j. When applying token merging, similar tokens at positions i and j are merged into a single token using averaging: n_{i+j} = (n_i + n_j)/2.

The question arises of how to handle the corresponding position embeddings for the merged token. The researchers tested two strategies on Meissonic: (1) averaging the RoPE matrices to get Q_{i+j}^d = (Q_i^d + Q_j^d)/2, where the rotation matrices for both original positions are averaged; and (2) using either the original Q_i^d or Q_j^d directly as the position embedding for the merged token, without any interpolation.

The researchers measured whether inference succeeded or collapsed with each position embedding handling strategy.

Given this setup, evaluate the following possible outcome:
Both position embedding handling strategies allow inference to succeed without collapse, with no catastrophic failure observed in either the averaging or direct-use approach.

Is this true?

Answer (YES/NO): NO